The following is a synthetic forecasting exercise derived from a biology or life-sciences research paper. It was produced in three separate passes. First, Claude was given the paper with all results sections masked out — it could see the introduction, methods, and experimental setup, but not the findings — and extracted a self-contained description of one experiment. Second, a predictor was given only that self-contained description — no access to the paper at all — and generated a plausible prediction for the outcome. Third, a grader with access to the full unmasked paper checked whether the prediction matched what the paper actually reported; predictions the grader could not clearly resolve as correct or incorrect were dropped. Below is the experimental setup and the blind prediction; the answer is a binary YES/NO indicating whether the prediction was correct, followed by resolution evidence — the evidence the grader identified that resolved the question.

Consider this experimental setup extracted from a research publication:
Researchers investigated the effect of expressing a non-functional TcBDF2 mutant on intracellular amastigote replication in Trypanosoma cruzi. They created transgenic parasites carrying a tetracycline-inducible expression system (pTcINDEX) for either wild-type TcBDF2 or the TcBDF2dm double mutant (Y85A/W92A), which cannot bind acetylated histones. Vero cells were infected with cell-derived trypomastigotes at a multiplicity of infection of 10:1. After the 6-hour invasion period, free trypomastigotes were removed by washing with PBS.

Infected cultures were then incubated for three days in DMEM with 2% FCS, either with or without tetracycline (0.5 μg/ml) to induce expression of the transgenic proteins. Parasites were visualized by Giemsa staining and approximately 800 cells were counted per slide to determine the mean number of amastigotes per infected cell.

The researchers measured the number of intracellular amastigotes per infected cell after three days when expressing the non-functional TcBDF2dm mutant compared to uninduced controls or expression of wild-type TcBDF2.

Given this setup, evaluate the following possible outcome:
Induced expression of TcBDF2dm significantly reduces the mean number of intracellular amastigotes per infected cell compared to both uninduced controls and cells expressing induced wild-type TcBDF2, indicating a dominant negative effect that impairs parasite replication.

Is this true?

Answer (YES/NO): YES